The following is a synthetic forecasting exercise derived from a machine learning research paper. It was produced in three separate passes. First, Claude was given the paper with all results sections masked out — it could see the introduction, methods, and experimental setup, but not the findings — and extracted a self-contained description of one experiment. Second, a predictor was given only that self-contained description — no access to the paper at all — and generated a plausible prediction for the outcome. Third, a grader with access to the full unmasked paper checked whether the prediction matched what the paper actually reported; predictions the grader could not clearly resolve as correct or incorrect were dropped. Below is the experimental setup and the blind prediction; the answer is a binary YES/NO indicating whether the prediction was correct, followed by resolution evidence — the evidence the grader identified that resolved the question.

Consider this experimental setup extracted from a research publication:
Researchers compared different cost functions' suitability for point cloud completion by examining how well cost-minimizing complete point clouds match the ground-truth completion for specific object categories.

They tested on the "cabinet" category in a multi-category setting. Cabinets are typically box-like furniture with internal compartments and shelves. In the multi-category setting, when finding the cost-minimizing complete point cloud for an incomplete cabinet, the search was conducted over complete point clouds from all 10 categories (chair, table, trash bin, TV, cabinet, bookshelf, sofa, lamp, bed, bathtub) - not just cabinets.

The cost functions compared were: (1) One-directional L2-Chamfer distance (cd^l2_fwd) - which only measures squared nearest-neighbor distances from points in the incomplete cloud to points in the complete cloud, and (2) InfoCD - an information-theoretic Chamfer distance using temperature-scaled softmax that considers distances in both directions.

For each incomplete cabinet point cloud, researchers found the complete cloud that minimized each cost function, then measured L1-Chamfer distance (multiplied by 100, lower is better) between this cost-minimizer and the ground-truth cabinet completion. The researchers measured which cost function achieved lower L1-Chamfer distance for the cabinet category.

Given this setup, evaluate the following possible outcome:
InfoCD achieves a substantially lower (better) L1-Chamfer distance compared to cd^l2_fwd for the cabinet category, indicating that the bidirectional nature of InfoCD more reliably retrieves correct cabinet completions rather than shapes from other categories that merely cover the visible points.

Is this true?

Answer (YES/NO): NO